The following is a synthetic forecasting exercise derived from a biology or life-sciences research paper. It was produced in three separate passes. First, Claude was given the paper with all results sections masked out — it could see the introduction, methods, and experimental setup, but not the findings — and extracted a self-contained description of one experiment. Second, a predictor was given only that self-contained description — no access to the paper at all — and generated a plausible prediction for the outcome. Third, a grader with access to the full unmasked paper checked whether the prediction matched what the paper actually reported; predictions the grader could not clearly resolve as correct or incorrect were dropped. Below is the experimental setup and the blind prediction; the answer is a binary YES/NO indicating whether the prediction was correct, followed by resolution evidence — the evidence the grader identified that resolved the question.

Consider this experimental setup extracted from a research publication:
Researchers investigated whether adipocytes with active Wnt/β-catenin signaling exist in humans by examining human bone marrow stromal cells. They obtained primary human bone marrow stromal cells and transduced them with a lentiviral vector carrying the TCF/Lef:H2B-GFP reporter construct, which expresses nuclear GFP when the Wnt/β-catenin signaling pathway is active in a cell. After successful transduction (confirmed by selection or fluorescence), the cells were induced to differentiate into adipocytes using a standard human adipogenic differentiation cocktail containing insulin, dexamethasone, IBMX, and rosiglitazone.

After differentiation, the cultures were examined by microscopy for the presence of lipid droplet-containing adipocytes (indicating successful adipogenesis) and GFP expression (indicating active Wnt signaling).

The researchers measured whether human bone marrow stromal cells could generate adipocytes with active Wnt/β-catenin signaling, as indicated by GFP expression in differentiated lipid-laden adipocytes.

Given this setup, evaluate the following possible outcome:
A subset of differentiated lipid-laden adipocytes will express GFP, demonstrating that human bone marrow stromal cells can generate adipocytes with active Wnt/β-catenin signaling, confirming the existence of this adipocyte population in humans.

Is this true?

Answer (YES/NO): YES